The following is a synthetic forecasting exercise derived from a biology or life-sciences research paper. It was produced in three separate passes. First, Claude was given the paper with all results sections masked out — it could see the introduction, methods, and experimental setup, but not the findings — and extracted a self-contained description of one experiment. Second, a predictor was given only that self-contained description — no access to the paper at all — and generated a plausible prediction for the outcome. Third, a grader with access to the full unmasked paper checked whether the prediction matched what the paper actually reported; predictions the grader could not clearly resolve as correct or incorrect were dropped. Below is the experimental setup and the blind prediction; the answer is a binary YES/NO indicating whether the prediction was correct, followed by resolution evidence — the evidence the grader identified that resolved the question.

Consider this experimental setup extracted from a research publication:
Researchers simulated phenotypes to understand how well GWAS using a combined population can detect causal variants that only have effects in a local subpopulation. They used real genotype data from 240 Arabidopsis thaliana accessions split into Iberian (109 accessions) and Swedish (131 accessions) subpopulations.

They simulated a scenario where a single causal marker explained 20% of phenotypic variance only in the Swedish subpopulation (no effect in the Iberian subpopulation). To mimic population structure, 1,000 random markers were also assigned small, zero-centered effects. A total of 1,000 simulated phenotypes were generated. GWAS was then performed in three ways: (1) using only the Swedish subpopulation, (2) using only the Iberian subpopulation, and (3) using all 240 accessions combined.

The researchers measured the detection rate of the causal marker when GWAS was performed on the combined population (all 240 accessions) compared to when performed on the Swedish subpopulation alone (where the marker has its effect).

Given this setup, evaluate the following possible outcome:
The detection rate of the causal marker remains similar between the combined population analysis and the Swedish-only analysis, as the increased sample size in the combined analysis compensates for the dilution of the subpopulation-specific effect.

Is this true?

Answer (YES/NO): NO